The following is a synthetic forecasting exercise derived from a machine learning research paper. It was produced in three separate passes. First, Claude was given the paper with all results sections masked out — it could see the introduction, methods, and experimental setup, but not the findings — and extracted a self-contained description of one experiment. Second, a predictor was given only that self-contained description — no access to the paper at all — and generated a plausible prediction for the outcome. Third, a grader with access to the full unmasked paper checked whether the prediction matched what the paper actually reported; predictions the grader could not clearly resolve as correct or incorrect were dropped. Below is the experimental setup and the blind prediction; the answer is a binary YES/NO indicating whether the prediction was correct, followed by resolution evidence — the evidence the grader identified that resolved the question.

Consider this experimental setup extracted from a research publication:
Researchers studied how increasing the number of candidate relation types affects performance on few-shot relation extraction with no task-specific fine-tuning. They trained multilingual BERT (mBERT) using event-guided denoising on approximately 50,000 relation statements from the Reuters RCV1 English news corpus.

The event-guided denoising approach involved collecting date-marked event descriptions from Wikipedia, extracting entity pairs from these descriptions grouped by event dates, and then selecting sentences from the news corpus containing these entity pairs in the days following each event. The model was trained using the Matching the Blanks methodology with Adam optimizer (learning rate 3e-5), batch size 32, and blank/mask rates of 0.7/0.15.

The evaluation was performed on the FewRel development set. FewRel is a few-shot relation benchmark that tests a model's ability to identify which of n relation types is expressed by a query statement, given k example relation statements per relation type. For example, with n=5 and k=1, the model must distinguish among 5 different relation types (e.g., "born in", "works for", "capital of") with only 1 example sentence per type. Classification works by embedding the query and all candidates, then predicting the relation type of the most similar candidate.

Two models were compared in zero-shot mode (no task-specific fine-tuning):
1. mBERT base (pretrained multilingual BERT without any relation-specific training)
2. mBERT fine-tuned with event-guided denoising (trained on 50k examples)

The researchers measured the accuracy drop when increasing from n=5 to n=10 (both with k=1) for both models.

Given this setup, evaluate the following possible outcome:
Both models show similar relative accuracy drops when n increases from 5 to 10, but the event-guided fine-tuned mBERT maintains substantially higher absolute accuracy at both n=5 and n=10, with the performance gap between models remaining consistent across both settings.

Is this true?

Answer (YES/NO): NO